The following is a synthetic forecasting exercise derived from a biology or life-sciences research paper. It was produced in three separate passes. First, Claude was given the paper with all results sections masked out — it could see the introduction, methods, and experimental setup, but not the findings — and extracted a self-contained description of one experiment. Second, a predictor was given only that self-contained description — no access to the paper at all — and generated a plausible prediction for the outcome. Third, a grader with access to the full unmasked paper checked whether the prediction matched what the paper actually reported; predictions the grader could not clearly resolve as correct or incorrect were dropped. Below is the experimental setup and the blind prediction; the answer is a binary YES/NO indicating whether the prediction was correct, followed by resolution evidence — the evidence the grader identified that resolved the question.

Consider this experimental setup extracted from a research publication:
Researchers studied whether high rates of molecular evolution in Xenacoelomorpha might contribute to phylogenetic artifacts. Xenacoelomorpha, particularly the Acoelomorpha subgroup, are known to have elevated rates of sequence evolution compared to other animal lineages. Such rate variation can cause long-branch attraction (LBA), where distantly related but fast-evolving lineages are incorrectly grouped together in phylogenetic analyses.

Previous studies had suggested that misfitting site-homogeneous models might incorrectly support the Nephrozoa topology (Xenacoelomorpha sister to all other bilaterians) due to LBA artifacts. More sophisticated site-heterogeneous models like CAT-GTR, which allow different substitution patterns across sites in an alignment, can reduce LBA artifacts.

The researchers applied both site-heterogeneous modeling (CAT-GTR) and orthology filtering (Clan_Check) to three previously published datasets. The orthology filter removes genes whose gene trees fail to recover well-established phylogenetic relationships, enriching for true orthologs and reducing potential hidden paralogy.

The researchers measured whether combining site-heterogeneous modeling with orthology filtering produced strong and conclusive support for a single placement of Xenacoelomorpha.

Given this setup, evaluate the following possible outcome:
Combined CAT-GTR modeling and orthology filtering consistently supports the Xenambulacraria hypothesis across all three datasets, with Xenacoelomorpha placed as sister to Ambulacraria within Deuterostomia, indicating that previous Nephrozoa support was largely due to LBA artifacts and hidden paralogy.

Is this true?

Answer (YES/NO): NO